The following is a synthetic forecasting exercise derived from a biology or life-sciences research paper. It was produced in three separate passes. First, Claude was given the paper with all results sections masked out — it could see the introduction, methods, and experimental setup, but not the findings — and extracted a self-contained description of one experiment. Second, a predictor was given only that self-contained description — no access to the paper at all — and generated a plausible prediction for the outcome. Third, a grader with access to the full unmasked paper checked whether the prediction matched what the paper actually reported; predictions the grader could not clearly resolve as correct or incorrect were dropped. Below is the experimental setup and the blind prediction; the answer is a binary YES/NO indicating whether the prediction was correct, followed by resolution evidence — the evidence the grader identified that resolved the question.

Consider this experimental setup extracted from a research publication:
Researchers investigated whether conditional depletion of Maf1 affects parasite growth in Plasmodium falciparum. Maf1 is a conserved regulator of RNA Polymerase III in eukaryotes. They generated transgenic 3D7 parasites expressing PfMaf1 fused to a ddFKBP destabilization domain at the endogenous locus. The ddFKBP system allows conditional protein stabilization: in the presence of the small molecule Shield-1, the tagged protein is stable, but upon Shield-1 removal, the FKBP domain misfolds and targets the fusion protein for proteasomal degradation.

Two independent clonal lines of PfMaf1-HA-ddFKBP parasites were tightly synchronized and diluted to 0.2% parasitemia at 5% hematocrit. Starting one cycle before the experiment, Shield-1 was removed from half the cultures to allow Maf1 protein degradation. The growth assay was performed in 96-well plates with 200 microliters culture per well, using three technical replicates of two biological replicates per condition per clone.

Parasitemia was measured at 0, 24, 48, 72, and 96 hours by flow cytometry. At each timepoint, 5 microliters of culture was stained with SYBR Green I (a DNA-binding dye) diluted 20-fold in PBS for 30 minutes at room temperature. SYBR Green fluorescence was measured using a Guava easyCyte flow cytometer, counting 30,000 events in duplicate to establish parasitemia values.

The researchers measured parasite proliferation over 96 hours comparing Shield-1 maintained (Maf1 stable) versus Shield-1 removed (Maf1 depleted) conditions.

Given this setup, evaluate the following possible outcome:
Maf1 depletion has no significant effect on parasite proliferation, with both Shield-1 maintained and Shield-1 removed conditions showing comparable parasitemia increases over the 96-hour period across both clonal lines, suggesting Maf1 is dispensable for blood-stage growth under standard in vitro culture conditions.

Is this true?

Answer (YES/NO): NO